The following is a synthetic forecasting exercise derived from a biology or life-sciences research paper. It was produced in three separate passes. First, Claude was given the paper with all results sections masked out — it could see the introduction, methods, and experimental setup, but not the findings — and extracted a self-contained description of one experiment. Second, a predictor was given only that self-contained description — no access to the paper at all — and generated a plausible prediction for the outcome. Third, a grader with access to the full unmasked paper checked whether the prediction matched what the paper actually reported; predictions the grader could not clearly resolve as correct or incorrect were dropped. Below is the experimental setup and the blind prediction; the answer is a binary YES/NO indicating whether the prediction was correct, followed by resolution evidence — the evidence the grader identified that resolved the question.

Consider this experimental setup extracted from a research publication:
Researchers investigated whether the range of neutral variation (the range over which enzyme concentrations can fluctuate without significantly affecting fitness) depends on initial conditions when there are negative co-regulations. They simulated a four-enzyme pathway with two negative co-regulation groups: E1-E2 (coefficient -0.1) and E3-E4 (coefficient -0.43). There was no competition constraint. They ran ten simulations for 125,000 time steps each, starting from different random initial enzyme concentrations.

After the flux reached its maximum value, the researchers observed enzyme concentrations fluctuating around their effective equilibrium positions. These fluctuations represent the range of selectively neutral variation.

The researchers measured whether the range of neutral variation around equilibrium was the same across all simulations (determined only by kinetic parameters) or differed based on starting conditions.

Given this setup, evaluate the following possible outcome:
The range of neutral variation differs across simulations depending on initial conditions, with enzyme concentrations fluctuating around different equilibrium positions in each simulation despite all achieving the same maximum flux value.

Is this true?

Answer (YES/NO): NO